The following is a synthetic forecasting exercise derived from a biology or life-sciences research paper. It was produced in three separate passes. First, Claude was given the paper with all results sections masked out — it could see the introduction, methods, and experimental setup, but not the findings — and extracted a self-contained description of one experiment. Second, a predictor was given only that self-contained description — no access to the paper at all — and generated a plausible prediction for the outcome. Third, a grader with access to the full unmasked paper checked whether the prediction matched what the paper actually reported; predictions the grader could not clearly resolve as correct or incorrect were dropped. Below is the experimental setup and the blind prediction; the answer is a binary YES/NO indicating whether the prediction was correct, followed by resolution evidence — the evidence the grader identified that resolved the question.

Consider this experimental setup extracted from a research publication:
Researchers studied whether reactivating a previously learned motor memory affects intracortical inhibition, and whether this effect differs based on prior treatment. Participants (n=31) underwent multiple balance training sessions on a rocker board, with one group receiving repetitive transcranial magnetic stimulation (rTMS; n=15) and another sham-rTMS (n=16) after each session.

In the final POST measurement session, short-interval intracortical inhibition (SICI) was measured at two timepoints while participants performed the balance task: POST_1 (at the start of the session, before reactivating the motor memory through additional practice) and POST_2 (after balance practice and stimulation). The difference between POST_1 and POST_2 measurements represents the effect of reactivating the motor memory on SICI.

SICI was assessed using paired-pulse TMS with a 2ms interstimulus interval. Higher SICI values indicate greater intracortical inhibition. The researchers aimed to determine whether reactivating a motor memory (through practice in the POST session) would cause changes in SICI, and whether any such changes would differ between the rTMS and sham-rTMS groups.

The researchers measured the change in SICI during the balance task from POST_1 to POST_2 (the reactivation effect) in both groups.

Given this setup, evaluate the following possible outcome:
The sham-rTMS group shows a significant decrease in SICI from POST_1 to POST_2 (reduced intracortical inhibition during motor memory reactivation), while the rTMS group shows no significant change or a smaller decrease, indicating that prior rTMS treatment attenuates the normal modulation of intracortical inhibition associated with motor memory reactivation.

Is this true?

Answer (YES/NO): NO